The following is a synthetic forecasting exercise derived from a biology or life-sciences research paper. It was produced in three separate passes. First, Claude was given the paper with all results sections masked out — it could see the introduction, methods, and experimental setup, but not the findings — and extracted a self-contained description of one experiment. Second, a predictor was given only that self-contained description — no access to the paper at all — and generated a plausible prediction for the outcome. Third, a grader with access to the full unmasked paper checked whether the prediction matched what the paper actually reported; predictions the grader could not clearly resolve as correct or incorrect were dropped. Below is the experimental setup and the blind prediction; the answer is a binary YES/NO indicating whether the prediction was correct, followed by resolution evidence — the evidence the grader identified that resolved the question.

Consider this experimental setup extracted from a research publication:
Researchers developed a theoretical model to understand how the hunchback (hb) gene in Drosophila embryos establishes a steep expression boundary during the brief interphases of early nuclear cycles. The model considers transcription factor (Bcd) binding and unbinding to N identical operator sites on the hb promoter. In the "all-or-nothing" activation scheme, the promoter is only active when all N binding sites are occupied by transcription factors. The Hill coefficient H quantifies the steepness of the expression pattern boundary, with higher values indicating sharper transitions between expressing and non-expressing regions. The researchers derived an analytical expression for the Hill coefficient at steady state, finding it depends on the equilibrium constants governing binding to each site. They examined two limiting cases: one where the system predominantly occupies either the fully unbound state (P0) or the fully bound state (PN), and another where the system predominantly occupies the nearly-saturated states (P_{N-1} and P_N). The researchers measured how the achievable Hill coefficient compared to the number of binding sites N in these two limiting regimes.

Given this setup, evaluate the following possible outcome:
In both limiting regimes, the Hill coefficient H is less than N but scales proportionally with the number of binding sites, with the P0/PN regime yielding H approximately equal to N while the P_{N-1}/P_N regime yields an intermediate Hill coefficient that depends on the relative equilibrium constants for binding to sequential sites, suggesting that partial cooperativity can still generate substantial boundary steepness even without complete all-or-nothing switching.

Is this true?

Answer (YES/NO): NO